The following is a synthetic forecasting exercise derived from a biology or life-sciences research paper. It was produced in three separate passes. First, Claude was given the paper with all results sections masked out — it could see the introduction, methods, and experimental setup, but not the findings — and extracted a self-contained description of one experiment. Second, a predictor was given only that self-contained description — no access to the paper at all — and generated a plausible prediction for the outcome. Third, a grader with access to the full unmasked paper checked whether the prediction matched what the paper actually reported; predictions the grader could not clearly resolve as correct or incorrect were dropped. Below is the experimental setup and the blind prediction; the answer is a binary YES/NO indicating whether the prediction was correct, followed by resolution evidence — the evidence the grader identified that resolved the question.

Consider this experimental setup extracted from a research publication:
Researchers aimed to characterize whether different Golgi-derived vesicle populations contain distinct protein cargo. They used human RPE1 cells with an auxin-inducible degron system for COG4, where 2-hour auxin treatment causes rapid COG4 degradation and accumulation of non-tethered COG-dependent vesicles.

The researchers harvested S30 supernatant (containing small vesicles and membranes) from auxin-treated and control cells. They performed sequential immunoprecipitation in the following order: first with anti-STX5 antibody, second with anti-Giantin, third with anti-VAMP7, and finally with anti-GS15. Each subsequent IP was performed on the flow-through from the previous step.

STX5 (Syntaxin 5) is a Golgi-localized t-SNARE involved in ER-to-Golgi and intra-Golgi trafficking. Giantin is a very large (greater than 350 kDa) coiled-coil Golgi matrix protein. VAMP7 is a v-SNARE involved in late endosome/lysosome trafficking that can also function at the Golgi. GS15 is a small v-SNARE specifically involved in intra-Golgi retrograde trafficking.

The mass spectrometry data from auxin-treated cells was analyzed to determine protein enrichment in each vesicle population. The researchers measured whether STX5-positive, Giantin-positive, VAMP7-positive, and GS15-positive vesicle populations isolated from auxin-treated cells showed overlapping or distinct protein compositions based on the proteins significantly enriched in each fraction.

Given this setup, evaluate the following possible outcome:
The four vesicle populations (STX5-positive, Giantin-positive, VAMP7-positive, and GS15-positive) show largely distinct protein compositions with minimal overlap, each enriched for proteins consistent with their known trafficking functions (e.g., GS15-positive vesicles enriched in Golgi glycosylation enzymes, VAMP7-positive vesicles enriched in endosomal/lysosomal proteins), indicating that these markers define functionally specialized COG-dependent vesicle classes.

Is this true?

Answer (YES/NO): NO